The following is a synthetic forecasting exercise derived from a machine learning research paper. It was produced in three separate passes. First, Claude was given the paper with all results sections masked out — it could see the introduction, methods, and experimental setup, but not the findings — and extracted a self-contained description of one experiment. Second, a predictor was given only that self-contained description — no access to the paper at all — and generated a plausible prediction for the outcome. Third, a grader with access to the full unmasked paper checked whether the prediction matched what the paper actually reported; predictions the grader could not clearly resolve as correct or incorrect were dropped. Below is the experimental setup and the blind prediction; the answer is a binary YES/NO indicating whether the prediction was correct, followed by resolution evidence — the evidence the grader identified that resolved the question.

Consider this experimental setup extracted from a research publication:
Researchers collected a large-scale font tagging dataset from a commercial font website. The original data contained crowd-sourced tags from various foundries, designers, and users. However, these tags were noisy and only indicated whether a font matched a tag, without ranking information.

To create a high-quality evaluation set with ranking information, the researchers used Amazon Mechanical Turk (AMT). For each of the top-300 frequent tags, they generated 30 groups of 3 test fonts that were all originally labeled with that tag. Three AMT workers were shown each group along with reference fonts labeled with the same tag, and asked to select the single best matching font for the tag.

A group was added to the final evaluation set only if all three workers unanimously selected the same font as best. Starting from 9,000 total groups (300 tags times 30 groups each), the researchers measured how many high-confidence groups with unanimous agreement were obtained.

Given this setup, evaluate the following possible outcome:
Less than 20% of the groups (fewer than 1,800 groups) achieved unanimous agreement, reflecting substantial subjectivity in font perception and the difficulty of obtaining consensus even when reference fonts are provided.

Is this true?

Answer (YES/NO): YES